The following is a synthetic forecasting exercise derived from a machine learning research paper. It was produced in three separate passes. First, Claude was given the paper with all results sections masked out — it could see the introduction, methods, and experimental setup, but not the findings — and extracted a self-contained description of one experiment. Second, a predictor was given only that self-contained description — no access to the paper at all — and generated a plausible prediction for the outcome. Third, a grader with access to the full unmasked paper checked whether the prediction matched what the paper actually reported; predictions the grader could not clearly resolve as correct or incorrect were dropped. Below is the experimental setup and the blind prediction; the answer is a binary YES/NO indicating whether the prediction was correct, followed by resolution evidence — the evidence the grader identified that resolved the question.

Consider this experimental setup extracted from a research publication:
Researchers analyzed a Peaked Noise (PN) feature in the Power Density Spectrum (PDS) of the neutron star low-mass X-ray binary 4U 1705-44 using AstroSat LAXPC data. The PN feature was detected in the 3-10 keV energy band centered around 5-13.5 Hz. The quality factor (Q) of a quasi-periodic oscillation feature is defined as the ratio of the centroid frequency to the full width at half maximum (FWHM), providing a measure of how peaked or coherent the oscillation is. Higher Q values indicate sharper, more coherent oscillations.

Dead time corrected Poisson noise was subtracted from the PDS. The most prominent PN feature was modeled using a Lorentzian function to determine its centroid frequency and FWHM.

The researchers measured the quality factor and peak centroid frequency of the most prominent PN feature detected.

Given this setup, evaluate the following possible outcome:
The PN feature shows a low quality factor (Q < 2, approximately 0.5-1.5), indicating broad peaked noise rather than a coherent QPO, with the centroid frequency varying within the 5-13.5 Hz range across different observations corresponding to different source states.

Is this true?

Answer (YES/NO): NO